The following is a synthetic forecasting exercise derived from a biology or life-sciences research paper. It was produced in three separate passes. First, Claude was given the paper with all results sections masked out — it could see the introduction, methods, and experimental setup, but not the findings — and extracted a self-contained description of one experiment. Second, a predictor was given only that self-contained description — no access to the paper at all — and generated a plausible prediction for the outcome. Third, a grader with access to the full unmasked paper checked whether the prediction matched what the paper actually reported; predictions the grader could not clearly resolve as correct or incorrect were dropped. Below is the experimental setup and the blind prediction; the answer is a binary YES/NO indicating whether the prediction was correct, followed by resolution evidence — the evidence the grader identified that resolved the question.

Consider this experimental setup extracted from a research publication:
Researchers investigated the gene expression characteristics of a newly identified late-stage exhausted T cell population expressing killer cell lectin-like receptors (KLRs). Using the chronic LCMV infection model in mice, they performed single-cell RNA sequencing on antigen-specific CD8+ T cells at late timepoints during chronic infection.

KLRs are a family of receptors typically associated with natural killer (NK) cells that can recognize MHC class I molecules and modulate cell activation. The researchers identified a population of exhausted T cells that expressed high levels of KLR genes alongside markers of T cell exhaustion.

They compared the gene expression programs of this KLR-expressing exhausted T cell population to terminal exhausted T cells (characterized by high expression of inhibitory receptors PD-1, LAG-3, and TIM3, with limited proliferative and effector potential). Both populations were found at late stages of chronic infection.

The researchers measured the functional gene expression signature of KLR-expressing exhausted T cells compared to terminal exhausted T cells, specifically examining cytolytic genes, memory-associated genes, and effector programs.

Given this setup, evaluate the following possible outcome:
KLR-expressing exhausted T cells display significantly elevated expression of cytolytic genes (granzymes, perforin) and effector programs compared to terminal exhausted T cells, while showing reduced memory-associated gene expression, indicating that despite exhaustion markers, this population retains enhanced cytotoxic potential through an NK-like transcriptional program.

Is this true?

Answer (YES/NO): NO